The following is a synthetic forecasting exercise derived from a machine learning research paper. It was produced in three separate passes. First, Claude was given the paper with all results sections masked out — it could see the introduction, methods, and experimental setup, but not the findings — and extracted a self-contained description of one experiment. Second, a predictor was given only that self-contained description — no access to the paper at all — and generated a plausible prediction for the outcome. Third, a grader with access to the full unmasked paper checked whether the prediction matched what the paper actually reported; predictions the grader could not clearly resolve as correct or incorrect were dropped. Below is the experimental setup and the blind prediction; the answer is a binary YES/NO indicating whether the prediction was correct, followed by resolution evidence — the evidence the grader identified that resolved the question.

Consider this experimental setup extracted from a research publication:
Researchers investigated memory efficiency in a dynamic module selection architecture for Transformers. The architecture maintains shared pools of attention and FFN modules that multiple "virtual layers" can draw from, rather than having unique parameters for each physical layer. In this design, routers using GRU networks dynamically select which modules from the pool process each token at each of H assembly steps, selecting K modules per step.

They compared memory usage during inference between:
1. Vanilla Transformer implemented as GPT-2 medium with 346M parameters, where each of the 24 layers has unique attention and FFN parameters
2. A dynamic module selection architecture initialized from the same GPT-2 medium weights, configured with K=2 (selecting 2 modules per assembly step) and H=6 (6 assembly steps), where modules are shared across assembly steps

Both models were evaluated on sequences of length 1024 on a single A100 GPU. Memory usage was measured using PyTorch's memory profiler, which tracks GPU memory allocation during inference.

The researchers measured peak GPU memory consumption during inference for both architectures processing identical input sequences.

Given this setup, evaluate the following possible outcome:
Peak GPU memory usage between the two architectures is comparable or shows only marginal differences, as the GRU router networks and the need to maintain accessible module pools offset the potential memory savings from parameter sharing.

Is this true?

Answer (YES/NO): NO